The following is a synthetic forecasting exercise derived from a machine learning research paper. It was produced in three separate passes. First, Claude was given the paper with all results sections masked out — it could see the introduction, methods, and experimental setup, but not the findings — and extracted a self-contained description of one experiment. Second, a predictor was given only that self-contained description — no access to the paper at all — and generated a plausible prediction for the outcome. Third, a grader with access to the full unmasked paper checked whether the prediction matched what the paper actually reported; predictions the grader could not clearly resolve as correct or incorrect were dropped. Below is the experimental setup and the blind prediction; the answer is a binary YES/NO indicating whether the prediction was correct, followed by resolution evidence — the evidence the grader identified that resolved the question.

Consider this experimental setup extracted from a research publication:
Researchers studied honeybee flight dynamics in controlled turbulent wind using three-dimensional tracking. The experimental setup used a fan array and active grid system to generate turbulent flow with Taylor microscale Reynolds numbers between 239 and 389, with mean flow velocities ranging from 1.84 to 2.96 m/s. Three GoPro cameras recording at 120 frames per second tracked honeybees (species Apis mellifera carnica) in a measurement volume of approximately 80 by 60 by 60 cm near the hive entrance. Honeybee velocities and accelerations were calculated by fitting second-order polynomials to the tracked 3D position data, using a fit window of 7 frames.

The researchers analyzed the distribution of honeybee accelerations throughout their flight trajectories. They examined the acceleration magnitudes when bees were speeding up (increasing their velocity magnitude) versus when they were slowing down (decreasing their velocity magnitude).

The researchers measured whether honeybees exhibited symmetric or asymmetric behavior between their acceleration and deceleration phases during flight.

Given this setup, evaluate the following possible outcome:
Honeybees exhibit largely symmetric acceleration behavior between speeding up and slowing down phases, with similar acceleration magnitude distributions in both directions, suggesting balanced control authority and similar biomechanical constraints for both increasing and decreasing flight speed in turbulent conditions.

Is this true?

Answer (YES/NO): NO